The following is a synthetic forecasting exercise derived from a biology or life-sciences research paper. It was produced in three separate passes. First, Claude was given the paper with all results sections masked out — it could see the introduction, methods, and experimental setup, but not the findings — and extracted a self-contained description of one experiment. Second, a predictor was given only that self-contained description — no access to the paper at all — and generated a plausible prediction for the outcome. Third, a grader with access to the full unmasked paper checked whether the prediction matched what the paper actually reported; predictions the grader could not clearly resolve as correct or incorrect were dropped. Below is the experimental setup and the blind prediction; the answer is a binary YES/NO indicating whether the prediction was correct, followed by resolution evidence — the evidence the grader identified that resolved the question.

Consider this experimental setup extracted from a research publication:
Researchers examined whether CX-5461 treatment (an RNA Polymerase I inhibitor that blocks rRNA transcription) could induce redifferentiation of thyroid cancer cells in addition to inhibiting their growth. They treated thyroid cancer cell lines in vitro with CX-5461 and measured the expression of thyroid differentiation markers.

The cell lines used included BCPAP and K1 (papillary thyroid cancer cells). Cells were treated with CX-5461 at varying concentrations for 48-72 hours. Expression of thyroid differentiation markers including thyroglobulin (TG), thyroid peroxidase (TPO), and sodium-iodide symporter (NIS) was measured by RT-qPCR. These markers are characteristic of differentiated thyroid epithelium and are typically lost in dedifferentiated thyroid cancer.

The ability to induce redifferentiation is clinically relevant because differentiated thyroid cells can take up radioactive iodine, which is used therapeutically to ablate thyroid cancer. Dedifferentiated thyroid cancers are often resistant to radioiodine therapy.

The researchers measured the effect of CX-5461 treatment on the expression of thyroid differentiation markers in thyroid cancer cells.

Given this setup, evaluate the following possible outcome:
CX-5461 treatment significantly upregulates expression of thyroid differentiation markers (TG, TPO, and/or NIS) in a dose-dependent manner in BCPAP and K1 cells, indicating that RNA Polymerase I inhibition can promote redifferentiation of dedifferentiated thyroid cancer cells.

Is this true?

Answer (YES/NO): NO